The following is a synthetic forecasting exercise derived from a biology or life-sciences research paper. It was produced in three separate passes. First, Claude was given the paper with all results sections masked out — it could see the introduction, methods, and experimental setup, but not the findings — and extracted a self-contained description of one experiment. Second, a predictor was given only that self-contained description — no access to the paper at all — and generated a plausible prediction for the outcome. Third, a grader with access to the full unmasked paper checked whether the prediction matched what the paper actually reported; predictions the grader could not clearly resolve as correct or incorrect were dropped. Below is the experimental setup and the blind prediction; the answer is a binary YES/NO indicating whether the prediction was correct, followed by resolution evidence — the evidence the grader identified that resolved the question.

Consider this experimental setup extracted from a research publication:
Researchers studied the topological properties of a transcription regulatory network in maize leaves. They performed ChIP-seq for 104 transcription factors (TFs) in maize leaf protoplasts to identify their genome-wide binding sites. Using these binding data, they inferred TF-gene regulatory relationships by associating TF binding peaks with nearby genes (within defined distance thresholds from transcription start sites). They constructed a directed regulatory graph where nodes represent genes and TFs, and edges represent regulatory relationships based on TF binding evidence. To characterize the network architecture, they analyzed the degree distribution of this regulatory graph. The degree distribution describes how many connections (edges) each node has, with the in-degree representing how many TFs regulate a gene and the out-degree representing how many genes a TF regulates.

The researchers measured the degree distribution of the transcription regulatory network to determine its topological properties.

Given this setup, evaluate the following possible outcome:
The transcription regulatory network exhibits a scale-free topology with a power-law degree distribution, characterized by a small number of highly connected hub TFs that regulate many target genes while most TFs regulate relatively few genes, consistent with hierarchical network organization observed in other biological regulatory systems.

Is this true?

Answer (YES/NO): NO